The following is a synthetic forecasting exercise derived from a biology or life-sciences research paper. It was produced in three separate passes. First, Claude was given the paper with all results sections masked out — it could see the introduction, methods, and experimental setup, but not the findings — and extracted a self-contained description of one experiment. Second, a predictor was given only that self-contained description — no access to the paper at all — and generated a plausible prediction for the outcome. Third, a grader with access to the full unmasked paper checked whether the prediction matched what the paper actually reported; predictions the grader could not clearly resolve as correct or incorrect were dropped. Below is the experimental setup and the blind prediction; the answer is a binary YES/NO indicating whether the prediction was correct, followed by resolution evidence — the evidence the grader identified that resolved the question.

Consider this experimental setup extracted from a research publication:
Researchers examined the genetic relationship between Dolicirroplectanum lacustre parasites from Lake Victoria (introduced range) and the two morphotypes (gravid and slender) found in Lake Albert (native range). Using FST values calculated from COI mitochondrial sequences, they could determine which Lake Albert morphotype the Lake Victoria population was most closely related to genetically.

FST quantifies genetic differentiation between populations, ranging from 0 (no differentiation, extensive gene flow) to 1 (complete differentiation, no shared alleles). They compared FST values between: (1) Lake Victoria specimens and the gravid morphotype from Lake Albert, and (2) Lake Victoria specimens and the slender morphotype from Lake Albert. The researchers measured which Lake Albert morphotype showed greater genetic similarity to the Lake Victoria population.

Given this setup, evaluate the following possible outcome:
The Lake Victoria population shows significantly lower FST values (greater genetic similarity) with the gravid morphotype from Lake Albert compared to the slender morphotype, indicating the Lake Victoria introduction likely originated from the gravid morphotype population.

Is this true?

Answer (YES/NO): NO